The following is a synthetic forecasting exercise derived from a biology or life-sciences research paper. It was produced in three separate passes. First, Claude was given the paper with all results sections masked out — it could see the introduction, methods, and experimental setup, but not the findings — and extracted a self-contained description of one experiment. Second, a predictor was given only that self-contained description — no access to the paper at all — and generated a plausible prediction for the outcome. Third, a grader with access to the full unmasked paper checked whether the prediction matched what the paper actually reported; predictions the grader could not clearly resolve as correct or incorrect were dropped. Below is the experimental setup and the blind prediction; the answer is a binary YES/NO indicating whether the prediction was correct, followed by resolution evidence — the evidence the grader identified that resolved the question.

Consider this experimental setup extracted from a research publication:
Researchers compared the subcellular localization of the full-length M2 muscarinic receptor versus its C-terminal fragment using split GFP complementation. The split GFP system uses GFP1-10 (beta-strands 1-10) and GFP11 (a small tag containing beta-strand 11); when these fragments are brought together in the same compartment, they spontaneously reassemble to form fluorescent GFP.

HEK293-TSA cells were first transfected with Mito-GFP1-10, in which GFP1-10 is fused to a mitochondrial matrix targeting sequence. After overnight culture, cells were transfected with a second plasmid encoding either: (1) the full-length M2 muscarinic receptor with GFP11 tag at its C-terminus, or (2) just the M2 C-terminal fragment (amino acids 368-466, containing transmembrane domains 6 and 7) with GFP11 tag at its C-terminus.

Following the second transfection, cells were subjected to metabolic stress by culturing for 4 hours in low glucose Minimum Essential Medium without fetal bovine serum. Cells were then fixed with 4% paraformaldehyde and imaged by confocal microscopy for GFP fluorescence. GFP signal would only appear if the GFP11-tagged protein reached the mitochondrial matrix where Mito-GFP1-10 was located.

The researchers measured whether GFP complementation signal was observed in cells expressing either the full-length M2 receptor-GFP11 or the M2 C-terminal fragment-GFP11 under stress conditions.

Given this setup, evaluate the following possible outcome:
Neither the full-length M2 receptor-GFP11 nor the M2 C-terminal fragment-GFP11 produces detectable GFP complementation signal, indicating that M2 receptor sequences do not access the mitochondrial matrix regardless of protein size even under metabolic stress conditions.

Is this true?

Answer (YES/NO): NO